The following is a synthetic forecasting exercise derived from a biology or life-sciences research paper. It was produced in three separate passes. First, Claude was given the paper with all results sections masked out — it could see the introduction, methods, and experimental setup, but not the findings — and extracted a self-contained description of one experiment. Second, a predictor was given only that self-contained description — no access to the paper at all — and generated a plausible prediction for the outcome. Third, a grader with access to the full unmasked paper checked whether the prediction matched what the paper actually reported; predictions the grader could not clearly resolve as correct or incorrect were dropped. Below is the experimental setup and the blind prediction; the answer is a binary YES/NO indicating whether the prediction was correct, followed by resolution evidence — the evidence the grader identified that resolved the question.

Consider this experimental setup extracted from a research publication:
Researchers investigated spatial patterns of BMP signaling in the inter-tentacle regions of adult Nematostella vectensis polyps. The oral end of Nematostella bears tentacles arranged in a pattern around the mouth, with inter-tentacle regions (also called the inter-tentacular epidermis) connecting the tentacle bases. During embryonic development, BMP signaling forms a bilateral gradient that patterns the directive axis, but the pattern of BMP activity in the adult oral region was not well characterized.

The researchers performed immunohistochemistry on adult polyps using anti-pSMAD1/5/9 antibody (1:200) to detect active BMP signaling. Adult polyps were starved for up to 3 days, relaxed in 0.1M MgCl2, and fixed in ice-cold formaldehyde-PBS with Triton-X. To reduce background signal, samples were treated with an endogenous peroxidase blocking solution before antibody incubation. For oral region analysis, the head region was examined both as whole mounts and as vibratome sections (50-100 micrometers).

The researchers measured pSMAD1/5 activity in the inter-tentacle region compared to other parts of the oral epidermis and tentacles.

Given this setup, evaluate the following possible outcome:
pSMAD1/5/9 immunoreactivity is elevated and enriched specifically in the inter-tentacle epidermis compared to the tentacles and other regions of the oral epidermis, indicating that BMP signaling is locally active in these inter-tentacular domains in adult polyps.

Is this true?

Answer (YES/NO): YES